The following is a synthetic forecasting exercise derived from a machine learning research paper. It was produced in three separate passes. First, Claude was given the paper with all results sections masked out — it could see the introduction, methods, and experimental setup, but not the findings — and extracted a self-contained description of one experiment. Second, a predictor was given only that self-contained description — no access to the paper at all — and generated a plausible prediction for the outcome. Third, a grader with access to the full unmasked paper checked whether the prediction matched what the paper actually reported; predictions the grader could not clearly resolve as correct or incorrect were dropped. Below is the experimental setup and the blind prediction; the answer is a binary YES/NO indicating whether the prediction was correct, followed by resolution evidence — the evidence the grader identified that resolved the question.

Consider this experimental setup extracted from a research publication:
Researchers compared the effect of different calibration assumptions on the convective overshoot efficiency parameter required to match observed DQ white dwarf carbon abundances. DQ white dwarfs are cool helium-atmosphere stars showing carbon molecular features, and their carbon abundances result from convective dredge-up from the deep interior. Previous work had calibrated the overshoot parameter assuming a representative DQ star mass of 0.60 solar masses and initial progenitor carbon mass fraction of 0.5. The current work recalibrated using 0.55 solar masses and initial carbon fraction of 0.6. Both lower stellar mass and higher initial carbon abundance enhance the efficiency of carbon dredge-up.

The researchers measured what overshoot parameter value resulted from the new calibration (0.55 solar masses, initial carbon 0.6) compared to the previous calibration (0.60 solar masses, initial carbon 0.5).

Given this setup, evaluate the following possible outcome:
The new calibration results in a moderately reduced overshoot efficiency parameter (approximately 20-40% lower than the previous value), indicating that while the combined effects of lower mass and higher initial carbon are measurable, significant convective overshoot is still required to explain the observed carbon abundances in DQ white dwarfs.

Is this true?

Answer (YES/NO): NO